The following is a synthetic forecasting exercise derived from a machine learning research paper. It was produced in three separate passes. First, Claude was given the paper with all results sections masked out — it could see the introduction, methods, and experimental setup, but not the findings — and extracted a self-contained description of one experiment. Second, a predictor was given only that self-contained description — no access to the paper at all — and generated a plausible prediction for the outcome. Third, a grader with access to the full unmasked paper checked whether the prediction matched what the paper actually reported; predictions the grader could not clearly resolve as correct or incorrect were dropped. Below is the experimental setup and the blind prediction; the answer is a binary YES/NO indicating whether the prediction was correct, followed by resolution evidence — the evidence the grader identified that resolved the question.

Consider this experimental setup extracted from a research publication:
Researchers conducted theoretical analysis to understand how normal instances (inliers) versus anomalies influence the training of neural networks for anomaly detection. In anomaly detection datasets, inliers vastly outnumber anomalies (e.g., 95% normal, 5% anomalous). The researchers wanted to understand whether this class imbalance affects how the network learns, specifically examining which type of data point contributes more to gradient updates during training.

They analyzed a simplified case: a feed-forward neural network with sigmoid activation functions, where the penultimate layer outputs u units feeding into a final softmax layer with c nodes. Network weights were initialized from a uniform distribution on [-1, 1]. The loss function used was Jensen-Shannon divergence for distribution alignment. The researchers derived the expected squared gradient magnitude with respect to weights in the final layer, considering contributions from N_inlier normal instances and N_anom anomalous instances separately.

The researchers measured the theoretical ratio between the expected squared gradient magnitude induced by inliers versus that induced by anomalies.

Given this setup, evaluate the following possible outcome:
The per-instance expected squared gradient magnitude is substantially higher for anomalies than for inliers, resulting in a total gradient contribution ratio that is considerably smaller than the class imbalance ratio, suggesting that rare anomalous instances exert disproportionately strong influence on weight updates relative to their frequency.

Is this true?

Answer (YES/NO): NO